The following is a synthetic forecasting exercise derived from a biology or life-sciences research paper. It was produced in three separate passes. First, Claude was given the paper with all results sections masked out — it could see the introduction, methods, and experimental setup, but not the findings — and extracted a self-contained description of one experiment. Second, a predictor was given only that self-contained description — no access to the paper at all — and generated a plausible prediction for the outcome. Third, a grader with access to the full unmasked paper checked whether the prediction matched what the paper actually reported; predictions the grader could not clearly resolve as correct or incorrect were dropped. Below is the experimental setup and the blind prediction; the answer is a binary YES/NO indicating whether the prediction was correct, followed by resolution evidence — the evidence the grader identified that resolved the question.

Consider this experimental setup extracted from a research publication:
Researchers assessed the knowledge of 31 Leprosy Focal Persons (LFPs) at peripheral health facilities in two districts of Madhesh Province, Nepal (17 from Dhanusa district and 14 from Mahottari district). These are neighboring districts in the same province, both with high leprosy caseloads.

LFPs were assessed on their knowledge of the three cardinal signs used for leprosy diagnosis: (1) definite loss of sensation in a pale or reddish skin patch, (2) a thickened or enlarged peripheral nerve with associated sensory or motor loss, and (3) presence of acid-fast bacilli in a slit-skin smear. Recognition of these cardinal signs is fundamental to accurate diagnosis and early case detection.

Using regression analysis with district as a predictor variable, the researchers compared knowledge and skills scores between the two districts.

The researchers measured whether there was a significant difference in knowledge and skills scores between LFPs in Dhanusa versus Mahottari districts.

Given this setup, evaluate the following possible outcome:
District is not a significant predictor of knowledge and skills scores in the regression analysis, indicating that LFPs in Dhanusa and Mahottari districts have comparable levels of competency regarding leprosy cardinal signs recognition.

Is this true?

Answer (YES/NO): NO